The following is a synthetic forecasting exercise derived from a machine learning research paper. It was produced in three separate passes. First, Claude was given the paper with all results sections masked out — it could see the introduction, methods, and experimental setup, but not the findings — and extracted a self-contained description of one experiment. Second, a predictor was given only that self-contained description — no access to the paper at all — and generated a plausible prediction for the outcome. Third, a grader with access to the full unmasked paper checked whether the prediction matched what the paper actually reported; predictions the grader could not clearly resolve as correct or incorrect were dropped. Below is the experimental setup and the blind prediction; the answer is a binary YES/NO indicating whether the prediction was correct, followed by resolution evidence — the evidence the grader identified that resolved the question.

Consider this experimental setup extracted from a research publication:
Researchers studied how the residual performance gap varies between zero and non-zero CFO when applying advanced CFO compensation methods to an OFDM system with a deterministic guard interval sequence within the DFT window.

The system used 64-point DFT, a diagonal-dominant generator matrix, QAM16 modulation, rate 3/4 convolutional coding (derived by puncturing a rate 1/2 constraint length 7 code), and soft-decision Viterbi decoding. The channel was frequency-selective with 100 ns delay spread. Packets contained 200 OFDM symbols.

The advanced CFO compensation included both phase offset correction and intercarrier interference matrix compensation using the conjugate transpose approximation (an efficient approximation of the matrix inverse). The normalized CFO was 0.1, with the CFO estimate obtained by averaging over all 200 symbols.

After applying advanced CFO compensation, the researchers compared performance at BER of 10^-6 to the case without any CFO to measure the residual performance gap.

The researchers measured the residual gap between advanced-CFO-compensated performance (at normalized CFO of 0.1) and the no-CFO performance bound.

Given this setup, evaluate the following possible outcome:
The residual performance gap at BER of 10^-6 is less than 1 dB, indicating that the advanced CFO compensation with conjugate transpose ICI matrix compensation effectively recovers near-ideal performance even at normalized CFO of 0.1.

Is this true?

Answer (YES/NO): YES